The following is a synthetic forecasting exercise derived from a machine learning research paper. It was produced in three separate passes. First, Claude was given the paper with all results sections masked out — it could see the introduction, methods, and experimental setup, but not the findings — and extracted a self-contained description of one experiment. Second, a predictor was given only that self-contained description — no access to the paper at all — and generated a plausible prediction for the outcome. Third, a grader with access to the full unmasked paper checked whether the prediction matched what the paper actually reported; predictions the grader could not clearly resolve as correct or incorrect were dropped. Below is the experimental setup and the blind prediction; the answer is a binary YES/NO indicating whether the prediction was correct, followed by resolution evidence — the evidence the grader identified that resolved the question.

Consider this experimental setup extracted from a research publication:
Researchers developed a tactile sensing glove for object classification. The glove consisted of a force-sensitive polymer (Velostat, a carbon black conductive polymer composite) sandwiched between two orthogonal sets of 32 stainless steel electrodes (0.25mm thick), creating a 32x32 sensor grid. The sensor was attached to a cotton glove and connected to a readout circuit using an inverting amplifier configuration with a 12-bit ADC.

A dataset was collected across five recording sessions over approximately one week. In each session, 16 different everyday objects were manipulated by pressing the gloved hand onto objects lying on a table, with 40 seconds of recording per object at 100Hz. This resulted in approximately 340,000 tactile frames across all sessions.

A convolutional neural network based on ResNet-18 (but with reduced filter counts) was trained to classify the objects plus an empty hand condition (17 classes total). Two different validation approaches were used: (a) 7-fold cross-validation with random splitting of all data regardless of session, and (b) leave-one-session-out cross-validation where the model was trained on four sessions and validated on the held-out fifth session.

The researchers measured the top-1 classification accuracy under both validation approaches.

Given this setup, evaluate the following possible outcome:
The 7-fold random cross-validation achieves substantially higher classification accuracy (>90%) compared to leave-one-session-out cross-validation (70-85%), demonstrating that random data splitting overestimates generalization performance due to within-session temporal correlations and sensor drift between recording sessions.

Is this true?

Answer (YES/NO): NO